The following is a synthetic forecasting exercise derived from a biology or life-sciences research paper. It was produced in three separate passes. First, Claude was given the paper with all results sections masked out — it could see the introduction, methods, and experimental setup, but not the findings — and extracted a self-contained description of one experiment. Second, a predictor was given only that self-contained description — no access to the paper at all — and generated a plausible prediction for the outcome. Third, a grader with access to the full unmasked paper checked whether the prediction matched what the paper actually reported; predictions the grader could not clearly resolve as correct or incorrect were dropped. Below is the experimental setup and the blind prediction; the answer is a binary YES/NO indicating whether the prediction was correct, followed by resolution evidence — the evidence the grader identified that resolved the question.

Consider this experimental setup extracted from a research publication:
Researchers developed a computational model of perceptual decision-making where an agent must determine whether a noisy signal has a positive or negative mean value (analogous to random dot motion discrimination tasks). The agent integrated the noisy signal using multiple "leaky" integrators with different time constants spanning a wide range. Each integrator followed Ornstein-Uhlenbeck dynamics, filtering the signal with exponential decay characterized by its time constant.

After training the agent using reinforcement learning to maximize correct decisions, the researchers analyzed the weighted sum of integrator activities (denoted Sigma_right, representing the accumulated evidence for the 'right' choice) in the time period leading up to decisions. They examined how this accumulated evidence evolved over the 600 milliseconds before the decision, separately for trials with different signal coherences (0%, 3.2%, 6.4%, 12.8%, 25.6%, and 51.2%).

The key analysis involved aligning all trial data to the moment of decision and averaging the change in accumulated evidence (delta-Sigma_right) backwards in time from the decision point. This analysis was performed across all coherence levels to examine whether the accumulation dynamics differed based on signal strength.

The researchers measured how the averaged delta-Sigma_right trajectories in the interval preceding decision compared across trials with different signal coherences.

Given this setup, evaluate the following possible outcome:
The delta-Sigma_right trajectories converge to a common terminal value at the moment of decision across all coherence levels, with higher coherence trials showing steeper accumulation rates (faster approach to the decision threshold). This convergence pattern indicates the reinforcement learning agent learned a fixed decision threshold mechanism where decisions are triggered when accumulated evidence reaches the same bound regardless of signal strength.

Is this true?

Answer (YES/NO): NO